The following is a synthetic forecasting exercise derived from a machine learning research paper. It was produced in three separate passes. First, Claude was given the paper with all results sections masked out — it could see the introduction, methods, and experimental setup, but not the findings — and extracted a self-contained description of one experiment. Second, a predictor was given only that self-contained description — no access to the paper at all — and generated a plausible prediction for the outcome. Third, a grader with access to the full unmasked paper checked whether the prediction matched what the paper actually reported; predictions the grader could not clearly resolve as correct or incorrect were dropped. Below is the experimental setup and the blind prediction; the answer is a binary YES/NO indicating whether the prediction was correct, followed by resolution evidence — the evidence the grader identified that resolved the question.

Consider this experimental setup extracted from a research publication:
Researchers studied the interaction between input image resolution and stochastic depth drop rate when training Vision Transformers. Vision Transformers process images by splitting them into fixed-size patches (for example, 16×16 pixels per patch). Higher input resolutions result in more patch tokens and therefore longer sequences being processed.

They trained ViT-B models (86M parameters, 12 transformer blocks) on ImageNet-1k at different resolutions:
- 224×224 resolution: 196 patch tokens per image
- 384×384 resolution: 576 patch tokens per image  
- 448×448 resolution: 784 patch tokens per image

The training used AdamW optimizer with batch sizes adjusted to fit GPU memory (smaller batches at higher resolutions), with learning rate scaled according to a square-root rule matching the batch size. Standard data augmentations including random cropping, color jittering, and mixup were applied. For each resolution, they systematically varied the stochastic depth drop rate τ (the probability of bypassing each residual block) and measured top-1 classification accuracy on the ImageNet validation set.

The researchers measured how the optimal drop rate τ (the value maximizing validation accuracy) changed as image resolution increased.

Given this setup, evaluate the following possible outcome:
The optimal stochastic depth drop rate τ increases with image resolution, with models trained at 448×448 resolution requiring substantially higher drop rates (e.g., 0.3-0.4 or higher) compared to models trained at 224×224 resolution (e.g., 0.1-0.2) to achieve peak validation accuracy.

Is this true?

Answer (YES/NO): NO